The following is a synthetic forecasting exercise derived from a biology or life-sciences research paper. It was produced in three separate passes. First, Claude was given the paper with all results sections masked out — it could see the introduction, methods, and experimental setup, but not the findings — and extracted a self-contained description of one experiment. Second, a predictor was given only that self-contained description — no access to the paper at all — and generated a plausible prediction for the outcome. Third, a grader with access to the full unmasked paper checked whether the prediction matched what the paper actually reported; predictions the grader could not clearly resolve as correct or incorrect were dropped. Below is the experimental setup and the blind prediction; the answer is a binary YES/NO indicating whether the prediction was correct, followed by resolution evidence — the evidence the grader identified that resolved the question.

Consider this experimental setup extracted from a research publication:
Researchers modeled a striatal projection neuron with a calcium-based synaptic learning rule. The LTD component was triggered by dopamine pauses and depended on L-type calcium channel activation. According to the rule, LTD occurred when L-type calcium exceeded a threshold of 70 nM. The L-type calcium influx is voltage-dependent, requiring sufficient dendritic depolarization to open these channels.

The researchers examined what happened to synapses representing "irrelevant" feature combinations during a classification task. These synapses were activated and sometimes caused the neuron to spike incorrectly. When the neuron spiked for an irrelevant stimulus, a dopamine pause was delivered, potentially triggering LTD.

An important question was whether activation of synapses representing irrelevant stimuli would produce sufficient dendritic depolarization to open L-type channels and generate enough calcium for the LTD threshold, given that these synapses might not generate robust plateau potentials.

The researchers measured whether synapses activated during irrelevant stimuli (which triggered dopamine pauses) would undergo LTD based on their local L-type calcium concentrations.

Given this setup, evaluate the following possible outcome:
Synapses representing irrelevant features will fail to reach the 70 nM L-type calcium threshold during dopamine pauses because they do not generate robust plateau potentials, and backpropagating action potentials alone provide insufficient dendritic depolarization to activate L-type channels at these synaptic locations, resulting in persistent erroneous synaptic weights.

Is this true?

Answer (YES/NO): NO